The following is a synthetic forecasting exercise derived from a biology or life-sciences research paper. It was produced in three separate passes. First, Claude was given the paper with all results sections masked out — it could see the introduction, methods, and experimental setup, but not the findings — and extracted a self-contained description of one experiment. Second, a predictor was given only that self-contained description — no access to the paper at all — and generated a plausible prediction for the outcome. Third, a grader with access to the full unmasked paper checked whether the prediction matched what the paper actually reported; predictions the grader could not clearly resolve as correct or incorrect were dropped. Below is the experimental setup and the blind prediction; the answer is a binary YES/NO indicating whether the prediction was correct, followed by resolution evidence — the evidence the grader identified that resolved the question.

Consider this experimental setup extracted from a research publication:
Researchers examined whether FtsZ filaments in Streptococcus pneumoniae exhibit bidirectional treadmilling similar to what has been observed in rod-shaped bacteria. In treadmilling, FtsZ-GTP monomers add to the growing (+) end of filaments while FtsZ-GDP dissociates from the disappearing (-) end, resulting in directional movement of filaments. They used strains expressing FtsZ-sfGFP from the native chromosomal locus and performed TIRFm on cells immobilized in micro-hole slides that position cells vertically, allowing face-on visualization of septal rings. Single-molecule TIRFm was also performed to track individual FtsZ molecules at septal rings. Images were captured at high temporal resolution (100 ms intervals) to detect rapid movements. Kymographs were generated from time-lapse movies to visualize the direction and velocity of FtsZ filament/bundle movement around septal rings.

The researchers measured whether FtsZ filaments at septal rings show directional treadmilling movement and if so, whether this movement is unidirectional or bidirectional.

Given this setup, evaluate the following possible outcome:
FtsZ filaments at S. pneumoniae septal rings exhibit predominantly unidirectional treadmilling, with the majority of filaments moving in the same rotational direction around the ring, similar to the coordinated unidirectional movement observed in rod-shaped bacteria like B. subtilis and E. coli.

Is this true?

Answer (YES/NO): NO